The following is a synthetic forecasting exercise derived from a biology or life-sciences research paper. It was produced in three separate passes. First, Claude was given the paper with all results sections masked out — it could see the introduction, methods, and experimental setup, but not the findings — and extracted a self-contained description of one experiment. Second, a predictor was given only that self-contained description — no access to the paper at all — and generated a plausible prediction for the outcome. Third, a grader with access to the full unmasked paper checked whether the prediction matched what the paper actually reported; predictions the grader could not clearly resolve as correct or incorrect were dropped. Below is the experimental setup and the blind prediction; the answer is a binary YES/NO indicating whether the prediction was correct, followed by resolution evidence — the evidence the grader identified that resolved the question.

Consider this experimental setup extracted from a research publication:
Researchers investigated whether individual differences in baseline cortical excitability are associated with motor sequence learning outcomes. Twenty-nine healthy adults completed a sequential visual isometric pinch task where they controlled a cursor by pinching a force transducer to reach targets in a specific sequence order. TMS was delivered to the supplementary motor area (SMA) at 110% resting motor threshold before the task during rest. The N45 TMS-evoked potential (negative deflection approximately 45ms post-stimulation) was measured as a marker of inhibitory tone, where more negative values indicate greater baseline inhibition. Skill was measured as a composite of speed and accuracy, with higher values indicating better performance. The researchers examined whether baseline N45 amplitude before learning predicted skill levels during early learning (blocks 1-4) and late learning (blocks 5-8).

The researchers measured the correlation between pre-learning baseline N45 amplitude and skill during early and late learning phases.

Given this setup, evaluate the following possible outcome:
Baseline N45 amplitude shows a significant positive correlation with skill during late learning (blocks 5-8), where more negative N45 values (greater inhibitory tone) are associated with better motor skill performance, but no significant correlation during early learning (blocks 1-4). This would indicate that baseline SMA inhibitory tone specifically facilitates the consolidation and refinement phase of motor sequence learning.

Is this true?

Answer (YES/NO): NO